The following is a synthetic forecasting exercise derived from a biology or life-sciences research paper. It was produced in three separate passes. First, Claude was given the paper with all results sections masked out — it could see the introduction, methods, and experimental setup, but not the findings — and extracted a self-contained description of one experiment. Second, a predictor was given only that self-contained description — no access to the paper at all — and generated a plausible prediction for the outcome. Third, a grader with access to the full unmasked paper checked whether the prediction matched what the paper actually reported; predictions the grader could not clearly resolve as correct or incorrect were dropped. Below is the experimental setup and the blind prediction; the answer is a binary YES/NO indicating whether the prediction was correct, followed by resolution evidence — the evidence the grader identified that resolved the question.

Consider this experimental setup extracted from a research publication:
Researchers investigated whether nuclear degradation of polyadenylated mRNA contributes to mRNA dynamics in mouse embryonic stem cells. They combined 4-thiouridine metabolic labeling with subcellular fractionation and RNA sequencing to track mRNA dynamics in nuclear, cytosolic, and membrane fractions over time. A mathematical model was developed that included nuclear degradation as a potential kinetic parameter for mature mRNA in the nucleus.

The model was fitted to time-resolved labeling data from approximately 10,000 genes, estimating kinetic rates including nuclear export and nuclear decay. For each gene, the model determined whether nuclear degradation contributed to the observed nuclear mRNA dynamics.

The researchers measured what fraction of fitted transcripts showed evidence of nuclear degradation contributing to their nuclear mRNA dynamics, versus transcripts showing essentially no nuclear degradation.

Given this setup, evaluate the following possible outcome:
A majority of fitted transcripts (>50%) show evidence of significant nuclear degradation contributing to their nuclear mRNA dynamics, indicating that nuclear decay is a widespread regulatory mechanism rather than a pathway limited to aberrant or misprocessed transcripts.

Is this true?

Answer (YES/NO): NO